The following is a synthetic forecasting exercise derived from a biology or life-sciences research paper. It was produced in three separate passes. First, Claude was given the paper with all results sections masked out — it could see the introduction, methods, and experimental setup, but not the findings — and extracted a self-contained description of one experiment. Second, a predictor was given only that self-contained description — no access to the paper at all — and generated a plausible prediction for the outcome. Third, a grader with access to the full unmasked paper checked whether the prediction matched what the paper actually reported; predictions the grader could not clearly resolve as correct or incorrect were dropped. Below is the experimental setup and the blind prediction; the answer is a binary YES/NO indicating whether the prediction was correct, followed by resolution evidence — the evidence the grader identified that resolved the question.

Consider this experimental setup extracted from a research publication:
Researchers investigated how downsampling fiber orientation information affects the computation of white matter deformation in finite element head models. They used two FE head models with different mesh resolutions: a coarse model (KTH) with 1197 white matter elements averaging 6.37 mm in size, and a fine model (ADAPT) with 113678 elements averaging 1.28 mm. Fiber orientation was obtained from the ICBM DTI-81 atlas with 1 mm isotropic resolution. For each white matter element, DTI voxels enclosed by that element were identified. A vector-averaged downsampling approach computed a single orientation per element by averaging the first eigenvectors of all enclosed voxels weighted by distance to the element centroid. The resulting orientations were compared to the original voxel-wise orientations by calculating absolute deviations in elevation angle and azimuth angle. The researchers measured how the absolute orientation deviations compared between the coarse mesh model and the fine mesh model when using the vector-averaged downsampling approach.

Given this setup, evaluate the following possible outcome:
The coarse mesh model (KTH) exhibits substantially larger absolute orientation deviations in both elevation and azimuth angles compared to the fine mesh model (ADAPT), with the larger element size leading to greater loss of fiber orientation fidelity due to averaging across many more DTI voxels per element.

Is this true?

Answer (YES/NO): YES